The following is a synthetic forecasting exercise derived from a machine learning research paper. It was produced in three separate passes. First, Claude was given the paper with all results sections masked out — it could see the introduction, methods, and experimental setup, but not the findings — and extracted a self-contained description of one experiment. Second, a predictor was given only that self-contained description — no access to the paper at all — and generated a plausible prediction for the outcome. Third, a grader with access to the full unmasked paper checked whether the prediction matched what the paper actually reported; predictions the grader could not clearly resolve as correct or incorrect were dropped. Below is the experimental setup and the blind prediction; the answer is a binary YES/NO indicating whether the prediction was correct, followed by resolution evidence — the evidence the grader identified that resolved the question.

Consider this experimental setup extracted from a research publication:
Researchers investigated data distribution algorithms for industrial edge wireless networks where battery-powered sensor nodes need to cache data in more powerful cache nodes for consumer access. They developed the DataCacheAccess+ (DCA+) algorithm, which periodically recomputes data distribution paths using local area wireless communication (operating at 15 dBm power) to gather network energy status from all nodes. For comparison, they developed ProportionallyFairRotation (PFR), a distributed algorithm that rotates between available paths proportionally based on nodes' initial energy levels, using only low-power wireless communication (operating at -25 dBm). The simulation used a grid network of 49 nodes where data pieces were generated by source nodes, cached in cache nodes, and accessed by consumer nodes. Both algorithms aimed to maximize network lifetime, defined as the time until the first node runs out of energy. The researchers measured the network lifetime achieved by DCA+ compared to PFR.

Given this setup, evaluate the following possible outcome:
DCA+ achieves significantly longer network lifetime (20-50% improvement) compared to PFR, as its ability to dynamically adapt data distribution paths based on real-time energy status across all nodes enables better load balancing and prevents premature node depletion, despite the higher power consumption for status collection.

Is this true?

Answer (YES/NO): NO